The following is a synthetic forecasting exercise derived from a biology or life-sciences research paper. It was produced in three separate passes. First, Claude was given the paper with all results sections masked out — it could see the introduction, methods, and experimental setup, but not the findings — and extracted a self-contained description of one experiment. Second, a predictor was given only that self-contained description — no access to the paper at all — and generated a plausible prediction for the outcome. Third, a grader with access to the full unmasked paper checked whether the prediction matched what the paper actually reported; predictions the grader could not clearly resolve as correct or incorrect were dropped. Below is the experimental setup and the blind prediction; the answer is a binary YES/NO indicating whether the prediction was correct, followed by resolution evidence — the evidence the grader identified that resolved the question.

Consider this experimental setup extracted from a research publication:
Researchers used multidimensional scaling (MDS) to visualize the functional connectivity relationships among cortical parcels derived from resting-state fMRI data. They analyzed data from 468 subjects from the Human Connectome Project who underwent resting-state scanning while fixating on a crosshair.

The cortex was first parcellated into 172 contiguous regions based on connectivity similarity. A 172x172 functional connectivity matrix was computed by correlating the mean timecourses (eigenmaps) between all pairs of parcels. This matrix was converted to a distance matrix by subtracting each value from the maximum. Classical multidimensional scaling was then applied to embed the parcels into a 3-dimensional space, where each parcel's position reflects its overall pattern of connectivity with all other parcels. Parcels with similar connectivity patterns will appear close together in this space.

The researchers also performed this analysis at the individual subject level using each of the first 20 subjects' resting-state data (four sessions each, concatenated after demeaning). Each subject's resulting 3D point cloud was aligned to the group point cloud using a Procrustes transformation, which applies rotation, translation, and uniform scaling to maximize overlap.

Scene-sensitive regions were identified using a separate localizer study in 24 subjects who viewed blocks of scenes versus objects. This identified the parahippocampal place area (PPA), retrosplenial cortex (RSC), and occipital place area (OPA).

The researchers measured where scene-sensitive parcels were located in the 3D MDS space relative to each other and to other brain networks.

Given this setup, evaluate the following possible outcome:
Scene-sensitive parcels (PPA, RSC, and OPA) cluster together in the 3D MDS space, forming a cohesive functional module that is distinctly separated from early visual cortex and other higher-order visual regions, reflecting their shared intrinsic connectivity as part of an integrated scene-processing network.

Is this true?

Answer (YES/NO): NO